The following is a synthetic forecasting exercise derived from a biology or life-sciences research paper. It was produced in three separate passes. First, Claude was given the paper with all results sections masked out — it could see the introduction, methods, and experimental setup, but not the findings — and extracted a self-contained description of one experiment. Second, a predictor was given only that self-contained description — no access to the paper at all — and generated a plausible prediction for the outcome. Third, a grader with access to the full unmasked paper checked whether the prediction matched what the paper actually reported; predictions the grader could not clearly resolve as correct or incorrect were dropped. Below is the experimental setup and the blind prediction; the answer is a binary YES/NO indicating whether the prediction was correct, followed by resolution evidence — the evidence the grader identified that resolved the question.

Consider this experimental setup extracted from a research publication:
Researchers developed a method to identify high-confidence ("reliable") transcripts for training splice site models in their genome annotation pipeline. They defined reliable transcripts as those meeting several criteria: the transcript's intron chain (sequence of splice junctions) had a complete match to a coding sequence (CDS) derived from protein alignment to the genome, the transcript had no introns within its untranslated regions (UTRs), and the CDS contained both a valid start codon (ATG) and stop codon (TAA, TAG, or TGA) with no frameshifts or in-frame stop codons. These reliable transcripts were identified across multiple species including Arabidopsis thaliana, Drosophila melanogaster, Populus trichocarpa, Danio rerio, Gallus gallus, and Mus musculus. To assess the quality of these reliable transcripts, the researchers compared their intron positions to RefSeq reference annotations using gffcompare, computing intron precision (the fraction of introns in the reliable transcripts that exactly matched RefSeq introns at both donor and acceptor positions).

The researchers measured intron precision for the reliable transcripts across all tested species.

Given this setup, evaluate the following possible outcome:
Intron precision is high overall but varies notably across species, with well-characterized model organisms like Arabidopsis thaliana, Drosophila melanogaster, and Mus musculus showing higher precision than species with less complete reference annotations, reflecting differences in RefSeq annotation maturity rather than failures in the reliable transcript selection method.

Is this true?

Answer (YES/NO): NO